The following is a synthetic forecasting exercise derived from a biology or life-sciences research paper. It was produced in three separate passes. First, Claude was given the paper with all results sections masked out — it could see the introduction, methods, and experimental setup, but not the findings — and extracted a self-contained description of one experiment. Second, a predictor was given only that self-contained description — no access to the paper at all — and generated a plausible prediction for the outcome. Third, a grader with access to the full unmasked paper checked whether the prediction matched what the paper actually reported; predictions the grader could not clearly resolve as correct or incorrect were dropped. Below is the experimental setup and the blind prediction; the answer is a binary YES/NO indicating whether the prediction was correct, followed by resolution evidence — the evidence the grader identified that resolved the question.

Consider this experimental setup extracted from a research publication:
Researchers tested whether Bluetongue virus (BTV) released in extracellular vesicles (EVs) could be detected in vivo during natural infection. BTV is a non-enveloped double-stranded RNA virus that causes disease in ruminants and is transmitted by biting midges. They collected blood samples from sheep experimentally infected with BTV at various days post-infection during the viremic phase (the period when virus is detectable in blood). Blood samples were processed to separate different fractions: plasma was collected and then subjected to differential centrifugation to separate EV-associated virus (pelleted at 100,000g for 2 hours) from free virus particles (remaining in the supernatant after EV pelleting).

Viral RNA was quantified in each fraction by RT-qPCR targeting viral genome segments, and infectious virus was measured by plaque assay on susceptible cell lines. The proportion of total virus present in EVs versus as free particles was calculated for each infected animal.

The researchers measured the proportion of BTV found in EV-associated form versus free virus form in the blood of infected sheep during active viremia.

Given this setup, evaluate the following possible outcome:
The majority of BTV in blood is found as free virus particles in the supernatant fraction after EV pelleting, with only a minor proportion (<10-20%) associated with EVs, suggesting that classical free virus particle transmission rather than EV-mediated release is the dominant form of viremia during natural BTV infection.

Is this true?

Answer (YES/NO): NO